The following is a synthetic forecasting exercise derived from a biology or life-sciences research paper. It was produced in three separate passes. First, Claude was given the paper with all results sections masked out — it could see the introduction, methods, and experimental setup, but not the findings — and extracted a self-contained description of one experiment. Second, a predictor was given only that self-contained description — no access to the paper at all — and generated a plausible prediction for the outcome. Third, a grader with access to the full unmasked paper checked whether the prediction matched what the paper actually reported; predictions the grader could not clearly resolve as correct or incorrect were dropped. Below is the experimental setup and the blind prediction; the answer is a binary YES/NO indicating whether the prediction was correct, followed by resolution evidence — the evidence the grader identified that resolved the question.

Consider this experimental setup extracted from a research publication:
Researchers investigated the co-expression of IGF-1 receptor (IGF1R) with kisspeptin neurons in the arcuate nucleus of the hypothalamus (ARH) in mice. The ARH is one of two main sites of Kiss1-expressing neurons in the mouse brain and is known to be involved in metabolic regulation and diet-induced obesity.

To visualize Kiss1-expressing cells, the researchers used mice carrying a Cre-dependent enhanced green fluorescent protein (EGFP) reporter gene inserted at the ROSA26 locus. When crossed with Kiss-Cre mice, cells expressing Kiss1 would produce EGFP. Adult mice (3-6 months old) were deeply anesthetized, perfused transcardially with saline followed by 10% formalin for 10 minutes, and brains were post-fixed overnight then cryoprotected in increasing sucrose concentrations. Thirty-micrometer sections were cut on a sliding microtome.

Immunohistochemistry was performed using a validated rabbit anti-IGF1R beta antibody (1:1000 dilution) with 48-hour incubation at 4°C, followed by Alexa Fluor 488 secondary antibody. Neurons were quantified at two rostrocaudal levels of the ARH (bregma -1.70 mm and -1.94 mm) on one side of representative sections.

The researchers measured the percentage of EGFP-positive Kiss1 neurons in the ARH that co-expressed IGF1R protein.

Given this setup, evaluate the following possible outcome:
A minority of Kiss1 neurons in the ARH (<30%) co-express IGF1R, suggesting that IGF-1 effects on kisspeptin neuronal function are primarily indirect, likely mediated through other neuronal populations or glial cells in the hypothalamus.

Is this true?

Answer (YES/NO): YES